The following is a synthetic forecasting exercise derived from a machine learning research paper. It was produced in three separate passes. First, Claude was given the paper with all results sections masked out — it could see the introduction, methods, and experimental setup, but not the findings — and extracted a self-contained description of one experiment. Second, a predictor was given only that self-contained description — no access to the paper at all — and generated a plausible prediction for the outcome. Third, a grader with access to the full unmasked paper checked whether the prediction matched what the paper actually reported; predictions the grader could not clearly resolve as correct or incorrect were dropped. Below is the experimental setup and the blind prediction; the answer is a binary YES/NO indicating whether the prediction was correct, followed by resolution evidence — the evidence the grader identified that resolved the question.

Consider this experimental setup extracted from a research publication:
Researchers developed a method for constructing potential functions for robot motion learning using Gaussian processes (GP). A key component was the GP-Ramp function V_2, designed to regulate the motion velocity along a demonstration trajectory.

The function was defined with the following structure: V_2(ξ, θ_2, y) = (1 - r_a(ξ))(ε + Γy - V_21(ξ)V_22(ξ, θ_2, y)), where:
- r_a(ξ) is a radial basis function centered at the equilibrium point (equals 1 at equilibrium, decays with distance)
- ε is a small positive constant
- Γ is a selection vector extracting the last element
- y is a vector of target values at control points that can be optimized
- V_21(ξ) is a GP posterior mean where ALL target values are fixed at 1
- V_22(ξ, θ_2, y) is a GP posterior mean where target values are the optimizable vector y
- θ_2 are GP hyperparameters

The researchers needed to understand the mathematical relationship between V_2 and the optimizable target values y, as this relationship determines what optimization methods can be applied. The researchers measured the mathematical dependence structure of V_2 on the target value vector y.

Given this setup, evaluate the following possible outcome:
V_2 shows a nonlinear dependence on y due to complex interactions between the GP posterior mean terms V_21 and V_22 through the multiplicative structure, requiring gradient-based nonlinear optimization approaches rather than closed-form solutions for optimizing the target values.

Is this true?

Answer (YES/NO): NO